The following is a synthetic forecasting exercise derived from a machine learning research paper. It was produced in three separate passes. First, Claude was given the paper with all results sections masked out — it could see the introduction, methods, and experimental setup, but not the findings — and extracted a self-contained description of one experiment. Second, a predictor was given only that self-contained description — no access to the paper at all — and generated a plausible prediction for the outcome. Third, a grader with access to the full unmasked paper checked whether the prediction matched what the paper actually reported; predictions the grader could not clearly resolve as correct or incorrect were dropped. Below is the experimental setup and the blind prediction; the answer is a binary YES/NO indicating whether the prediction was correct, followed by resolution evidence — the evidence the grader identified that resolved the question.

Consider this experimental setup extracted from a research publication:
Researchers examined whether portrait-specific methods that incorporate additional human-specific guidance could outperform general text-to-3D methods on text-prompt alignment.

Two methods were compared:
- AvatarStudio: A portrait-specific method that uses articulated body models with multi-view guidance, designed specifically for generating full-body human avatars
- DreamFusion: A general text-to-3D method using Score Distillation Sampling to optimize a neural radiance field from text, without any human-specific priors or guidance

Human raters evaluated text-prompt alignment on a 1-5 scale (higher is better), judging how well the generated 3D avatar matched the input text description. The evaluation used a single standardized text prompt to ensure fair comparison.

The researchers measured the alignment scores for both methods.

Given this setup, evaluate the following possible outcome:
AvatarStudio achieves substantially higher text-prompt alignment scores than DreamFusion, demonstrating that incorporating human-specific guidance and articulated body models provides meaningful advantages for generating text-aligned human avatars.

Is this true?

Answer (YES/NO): YES